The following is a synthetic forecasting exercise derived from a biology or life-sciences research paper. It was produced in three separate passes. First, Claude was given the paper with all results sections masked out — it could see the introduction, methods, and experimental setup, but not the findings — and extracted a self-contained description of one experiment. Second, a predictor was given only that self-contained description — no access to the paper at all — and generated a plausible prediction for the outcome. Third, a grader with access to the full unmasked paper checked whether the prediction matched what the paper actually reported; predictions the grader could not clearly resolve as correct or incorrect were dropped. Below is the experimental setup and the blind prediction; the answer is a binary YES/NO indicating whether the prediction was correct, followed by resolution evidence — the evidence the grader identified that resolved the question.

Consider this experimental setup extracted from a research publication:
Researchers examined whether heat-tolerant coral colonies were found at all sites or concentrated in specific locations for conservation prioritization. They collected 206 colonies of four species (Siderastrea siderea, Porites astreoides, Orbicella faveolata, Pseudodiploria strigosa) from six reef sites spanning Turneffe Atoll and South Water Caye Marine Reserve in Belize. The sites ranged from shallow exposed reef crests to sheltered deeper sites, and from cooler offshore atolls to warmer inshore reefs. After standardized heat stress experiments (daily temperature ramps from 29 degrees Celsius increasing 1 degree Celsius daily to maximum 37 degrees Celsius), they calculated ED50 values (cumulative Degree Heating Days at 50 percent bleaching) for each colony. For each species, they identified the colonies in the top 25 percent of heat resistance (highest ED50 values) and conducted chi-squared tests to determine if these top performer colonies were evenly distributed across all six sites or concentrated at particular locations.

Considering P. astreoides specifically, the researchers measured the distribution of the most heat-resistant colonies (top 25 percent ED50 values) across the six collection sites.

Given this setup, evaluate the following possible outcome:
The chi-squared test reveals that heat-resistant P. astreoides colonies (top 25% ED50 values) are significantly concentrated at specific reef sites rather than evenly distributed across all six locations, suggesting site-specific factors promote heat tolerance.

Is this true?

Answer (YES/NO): YES